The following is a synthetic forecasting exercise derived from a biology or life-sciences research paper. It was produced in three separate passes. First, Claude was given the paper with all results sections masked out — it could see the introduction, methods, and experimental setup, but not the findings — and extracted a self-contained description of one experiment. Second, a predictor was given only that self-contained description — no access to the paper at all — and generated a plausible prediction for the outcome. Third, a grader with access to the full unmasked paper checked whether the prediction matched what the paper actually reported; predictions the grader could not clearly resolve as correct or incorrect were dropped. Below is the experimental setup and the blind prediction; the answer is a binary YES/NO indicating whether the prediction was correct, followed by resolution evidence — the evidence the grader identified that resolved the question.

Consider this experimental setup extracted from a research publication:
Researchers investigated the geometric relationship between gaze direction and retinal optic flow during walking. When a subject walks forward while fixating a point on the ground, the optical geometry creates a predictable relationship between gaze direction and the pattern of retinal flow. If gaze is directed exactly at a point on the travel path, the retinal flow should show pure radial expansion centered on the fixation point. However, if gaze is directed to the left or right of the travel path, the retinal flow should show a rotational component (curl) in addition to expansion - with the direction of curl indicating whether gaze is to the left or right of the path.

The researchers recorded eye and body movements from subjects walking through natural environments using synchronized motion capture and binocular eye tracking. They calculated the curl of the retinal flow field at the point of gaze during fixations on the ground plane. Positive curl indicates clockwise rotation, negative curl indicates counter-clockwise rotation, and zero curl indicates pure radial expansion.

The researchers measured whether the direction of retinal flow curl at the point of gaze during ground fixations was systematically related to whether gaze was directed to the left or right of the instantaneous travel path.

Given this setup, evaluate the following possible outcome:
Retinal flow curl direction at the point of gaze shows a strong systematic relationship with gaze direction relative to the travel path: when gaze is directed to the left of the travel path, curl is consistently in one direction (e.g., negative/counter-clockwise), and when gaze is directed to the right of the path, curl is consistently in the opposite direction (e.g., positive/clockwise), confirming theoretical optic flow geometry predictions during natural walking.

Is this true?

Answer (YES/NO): YES